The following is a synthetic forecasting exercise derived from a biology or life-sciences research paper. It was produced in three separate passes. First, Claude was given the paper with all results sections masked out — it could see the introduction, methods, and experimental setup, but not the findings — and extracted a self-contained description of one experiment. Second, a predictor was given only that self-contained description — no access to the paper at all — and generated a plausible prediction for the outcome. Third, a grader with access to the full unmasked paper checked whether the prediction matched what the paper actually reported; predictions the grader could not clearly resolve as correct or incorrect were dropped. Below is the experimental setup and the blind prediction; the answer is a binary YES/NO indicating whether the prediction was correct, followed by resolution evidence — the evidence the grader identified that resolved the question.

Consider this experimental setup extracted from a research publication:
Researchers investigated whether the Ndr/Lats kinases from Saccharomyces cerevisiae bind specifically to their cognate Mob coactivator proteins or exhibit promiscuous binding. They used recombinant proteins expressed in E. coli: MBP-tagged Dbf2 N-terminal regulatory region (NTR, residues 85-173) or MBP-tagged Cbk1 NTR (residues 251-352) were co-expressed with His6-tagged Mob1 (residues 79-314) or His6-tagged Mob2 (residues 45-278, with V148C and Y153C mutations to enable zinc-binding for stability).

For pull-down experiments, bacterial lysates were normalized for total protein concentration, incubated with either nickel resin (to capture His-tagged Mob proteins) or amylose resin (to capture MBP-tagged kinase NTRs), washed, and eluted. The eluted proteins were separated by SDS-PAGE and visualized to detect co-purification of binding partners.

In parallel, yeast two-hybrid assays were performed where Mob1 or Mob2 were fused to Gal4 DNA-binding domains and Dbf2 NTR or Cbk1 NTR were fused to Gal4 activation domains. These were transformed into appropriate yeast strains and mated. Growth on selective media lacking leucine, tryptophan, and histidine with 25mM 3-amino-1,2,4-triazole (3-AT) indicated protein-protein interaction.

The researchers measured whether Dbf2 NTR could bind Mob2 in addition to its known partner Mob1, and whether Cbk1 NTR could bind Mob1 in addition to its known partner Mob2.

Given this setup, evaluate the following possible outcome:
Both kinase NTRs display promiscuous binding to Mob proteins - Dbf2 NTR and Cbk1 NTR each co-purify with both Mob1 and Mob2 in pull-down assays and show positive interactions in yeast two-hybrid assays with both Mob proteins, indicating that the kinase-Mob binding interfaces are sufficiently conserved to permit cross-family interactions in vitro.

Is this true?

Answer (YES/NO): NO